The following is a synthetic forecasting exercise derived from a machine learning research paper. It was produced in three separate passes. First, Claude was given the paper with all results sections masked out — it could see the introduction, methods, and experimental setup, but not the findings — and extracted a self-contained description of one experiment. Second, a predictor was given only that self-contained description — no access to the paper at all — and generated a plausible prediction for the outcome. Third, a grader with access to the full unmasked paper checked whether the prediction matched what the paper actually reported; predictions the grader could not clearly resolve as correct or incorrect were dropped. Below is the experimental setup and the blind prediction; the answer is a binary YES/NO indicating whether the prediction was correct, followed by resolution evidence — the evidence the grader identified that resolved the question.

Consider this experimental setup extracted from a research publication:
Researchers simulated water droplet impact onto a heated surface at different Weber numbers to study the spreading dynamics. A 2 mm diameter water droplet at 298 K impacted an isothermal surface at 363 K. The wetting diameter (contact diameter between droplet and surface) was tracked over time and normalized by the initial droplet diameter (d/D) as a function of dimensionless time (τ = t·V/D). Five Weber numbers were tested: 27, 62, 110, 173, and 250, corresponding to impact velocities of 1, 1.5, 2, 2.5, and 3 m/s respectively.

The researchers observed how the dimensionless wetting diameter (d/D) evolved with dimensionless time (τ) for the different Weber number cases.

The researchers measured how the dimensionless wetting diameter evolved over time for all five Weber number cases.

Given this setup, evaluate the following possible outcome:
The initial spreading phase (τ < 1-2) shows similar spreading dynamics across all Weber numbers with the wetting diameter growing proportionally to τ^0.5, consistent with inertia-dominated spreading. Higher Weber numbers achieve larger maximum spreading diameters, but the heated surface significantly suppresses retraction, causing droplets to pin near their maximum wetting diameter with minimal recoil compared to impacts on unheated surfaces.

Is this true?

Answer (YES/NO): NO